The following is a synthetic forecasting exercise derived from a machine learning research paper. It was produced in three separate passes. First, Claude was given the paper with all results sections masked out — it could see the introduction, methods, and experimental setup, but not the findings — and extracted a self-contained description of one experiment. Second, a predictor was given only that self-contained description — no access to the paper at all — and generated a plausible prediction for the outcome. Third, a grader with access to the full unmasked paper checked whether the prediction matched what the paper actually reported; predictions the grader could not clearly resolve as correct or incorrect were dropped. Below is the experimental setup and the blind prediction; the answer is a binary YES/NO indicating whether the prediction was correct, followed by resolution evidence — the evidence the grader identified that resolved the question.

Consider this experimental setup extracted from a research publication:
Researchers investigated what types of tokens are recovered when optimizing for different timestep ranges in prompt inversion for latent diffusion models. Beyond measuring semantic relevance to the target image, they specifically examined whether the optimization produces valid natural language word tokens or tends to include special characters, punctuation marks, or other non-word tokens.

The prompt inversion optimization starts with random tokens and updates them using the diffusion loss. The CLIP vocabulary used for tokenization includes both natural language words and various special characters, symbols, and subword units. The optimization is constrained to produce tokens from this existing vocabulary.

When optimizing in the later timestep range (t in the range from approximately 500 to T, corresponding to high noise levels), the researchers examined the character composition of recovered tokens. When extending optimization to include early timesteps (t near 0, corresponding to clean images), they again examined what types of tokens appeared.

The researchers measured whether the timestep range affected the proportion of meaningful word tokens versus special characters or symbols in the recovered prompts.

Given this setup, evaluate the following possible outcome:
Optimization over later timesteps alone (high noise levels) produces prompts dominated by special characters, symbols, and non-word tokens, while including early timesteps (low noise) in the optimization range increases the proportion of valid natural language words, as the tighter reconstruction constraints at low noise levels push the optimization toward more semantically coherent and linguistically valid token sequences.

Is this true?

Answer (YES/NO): NO